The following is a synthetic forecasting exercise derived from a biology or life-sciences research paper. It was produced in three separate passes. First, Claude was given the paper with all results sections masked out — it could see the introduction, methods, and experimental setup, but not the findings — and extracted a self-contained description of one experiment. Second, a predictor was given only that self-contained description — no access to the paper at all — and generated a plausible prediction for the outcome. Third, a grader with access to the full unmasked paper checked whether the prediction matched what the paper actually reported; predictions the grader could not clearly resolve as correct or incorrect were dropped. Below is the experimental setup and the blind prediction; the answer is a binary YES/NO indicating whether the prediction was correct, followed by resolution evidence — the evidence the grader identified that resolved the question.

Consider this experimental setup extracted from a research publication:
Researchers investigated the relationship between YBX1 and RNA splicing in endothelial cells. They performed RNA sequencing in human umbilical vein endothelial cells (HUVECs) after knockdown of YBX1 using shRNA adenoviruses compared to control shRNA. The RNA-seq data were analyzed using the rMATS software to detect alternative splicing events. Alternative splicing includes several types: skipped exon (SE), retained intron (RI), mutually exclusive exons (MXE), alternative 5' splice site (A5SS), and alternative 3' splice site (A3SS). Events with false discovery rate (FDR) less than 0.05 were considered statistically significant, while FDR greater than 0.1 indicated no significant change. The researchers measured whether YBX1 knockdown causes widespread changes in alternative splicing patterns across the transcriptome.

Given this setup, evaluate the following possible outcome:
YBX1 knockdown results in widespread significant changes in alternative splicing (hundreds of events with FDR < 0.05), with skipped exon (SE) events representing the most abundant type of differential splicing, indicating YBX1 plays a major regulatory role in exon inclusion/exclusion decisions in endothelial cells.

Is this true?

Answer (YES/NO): NO